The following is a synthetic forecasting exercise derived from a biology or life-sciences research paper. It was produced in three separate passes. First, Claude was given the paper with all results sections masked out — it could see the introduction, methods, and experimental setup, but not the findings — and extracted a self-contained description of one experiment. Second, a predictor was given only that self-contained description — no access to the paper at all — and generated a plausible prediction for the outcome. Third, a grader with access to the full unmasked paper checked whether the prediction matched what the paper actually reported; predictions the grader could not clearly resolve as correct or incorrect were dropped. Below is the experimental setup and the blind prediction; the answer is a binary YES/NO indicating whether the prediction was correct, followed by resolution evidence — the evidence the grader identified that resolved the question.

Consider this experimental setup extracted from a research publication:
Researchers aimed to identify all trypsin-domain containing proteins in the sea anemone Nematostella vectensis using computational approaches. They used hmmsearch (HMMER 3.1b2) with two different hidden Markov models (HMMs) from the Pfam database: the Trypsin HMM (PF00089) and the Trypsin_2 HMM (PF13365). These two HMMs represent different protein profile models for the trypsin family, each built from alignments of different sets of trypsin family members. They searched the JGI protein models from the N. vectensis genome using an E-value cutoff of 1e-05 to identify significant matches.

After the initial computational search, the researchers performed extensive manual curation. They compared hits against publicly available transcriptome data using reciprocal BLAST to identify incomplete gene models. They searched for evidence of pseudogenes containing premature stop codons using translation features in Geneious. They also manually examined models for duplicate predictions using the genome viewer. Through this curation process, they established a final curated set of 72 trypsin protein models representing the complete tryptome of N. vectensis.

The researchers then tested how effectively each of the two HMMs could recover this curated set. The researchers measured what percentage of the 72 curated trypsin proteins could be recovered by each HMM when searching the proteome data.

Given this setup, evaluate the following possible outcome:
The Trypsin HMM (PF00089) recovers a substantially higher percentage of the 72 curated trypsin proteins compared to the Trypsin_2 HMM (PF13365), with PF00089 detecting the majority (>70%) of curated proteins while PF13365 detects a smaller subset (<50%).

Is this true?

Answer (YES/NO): NO